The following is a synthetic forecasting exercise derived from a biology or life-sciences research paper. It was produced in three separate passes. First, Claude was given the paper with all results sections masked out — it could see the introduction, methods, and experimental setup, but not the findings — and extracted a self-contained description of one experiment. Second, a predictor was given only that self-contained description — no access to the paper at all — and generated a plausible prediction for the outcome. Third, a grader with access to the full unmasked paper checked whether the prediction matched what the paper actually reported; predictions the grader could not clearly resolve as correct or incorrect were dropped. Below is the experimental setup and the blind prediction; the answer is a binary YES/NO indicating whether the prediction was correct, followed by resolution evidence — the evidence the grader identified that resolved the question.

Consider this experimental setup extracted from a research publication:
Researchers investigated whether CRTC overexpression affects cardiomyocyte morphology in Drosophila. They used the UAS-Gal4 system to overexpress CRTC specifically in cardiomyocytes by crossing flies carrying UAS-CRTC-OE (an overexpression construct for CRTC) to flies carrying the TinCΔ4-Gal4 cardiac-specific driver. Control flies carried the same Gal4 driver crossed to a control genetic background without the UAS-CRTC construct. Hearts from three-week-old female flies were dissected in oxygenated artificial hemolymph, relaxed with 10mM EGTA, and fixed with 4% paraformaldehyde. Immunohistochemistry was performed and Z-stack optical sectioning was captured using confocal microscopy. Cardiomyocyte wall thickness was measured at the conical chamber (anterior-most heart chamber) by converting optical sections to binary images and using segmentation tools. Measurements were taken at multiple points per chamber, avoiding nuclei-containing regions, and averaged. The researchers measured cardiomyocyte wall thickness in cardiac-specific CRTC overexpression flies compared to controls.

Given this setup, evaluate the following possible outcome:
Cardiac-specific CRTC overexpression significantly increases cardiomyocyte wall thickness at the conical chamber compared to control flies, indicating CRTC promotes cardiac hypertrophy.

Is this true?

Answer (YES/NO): YES